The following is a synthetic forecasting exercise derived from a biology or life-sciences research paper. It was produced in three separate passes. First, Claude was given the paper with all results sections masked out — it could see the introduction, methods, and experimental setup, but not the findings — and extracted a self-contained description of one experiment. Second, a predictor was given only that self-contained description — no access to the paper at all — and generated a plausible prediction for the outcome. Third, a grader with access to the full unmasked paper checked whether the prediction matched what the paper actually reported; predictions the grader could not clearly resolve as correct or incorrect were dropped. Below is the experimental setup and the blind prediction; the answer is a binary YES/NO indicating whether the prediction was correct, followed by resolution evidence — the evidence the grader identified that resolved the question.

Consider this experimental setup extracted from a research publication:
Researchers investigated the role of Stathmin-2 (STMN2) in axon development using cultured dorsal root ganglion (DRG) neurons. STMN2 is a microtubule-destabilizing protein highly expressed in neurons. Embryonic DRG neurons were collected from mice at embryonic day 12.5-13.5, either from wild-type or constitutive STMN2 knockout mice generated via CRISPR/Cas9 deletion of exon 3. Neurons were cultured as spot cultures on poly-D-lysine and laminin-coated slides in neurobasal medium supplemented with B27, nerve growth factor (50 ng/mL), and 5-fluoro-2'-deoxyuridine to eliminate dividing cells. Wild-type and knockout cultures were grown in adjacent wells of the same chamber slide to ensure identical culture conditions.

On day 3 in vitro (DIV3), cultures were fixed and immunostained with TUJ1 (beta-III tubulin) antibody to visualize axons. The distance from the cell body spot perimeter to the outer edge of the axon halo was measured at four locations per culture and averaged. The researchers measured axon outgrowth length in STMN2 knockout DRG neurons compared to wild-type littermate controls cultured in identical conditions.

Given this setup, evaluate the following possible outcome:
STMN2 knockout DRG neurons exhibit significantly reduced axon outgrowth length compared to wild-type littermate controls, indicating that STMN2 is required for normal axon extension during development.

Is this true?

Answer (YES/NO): YES